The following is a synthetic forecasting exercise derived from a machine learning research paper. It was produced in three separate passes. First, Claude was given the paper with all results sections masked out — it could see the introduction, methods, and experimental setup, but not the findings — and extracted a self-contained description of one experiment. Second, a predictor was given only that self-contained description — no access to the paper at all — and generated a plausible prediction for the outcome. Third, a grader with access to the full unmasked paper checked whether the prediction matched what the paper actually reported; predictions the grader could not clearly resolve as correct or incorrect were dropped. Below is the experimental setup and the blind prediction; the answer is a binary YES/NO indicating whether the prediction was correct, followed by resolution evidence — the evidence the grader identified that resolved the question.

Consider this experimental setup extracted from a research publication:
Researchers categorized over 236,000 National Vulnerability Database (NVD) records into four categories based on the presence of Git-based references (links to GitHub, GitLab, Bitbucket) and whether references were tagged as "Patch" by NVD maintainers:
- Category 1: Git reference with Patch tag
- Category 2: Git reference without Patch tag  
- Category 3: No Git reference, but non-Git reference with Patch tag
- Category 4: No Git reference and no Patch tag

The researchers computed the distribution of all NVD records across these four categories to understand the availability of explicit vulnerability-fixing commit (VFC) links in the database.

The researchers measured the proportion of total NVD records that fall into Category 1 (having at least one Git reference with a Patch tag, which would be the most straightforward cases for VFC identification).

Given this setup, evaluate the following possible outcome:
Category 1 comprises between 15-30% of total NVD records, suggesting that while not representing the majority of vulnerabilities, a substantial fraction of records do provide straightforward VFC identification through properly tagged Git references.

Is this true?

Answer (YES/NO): NO